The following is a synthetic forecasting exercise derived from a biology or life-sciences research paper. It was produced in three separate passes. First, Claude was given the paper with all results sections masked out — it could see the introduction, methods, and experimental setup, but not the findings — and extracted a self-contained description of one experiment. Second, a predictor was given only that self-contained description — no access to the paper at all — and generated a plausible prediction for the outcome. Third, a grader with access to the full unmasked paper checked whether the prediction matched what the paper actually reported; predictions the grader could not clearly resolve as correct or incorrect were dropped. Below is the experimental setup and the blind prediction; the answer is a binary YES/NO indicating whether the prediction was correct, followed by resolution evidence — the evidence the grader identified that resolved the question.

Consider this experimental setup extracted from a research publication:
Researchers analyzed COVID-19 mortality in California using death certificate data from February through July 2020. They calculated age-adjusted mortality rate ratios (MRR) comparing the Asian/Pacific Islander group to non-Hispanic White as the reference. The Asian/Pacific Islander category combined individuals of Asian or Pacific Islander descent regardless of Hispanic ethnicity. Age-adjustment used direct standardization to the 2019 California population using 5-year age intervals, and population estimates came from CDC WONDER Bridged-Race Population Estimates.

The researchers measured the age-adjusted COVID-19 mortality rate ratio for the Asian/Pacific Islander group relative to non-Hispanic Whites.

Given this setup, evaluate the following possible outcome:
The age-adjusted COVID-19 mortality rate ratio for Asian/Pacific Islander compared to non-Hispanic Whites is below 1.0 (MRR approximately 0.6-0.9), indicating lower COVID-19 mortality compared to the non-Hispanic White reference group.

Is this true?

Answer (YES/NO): NO